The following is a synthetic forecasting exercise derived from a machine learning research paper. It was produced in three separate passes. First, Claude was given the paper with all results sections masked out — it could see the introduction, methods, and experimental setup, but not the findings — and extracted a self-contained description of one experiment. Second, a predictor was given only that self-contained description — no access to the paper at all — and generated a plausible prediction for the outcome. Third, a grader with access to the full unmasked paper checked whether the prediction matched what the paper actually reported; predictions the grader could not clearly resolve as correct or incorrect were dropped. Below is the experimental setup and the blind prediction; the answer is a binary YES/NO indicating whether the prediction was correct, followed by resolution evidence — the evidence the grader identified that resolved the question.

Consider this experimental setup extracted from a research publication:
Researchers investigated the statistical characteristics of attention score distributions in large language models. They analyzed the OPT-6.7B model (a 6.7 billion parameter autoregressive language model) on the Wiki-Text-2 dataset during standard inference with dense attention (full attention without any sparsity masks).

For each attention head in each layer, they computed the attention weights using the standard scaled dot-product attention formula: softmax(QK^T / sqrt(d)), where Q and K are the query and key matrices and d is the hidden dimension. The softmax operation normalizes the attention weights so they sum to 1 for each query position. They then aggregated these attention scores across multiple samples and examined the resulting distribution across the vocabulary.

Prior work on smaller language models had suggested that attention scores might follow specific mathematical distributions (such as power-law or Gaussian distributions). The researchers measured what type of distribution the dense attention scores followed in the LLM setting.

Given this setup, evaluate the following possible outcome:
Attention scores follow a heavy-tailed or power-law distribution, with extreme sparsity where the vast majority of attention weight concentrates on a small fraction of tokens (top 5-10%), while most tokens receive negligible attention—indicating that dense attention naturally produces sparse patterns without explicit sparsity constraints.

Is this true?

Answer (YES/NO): YES